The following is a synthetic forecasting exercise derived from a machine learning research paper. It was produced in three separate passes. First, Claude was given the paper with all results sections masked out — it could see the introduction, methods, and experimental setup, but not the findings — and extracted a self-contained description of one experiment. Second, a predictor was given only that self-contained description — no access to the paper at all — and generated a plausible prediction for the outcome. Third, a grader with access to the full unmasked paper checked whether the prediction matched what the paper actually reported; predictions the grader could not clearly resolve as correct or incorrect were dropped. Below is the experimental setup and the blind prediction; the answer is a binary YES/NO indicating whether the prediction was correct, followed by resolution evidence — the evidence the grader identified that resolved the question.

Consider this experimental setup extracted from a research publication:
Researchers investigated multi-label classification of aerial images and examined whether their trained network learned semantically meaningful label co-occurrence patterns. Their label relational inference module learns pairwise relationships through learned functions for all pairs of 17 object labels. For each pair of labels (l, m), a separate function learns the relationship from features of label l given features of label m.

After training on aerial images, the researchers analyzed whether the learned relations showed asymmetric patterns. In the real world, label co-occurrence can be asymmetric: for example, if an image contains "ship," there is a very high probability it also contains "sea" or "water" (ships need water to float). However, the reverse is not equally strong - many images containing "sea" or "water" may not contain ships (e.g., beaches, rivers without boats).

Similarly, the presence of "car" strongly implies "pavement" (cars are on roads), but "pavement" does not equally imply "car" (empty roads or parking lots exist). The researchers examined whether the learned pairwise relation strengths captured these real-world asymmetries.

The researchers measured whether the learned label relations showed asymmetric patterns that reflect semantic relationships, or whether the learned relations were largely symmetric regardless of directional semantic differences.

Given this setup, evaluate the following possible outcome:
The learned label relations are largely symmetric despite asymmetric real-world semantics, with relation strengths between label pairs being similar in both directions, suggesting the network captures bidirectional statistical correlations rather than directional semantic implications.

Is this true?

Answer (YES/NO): NO